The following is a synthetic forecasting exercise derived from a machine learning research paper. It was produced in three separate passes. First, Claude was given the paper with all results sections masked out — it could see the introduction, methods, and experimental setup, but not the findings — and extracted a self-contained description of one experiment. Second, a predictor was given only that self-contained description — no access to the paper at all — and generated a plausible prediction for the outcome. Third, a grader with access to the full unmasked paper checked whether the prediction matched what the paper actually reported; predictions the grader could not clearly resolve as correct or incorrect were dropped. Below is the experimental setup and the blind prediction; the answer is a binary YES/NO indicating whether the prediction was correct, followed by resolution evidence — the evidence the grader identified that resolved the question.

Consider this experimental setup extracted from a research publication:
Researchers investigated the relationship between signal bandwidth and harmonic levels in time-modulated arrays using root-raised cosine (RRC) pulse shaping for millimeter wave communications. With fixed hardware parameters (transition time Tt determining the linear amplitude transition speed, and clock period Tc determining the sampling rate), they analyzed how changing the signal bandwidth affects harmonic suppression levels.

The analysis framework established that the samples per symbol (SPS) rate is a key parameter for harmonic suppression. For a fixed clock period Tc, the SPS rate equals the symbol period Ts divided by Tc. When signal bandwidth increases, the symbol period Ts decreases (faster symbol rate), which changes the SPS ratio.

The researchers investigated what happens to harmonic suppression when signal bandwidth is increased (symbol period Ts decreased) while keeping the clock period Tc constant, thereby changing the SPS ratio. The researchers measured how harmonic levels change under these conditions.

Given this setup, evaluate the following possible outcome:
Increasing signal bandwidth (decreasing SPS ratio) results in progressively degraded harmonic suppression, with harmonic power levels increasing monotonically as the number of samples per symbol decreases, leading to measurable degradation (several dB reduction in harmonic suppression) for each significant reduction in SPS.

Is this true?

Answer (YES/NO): YES